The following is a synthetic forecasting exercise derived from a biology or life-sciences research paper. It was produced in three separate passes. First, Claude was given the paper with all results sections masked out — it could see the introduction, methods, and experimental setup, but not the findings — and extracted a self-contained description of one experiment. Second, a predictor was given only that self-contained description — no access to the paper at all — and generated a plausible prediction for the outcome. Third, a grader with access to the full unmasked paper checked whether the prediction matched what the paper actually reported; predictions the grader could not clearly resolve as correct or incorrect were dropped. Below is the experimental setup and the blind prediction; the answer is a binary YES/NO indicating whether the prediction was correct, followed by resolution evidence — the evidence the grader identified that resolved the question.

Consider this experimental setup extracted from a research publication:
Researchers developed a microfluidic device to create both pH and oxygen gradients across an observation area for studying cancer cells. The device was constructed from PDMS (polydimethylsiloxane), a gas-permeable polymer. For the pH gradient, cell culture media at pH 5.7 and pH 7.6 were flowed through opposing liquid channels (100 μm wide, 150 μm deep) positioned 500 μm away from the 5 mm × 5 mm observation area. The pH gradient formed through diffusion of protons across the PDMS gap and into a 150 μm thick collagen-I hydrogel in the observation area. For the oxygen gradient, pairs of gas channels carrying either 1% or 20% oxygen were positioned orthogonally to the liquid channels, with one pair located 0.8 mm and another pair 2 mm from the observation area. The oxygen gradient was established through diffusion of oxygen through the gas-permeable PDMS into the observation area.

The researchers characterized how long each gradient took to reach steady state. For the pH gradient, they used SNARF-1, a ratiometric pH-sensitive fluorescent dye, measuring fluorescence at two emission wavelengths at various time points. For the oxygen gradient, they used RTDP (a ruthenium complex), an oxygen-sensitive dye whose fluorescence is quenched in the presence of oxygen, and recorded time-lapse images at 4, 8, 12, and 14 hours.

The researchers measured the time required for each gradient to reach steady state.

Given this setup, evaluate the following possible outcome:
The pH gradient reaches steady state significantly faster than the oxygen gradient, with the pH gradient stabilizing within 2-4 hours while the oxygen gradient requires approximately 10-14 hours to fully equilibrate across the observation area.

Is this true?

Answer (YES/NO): NO